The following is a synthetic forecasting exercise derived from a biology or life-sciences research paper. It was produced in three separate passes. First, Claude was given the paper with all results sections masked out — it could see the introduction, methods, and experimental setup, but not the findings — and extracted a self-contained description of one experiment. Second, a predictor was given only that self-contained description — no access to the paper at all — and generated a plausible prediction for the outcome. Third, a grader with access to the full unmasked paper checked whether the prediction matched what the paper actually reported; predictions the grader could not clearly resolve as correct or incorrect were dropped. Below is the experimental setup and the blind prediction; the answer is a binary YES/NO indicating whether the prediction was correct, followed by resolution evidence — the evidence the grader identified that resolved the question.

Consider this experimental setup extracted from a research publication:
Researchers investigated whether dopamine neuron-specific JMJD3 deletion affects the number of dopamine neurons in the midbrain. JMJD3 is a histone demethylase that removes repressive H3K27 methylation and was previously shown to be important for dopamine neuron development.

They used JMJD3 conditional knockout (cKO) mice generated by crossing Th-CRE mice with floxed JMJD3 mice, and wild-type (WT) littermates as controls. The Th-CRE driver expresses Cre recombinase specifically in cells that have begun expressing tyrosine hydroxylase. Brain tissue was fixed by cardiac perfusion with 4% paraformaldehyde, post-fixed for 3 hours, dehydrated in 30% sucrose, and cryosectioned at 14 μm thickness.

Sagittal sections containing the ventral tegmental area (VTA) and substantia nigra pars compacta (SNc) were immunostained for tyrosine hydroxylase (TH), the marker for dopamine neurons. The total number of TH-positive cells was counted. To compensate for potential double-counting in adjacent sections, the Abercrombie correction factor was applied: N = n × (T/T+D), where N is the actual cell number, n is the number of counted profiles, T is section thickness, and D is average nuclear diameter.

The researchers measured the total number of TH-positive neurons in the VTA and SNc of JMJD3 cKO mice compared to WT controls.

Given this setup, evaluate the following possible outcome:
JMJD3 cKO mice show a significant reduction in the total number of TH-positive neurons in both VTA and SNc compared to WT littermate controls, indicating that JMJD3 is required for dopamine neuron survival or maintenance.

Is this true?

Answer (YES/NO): NO